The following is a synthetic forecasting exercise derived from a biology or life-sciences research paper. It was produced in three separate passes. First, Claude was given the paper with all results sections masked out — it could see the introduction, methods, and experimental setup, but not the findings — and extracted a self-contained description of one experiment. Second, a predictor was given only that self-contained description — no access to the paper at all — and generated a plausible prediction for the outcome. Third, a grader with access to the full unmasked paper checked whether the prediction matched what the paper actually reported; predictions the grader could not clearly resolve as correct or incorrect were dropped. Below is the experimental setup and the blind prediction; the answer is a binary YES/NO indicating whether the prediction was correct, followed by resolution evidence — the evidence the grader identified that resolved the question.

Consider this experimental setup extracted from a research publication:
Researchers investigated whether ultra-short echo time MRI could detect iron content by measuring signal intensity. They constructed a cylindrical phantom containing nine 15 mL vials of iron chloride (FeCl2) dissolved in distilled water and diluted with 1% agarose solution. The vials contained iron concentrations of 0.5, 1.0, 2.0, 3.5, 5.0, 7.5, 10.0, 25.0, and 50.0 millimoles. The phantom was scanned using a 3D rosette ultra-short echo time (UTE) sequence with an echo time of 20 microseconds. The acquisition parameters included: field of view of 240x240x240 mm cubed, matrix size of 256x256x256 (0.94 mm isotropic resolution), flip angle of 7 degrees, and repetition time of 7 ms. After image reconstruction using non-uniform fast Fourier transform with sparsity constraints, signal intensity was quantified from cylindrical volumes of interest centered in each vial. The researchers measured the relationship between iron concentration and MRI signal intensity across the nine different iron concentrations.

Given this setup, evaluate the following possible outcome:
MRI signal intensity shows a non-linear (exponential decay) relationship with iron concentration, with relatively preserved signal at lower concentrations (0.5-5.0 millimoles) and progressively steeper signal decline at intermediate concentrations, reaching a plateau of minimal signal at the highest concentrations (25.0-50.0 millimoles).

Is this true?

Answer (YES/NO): NO